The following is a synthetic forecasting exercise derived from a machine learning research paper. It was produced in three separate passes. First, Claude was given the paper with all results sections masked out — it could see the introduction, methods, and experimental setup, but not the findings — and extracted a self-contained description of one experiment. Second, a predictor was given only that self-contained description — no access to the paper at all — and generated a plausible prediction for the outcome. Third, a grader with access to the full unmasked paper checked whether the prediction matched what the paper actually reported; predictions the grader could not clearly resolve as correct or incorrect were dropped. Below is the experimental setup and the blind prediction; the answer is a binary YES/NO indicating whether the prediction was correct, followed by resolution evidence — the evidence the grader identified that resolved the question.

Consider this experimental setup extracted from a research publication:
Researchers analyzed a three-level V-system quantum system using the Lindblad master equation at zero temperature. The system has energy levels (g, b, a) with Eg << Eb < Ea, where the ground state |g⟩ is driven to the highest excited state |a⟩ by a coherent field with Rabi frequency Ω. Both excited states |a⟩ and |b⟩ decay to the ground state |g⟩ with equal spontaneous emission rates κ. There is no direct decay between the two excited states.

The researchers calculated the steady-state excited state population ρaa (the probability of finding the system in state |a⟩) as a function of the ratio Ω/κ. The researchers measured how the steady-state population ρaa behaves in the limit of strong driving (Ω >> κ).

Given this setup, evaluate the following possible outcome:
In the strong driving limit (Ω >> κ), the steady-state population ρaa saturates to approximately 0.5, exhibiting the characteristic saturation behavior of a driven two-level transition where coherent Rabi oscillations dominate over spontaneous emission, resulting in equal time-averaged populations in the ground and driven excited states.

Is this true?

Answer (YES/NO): YES